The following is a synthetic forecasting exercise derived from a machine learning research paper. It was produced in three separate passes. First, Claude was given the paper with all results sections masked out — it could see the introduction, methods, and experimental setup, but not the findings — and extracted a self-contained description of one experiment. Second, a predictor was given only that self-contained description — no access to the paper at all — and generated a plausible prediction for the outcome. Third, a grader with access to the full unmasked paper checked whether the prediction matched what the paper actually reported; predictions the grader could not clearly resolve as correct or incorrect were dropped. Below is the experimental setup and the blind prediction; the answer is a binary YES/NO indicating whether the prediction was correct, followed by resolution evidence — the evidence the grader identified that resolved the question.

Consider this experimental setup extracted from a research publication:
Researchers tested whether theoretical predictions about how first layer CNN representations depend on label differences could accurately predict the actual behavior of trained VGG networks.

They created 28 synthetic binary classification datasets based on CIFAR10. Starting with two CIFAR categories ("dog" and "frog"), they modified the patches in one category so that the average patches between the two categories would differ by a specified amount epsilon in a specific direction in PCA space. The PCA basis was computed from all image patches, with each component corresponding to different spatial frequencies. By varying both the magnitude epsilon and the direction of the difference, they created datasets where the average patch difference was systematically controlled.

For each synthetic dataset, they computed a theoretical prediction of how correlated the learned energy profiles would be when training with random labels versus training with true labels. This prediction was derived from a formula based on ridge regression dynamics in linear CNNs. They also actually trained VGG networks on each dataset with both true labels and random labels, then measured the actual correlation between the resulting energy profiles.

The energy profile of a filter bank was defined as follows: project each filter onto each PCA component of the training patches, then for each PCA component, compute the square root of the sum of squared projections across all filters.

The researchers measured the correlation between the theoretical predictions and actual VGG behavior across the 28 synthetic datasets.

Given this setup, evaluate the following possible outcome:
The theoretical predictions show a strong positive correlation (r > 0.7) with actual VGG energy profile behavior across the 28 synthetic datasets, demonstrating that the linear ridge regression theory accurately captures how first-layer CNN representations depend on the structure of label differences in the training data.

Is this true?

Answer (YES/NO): YES